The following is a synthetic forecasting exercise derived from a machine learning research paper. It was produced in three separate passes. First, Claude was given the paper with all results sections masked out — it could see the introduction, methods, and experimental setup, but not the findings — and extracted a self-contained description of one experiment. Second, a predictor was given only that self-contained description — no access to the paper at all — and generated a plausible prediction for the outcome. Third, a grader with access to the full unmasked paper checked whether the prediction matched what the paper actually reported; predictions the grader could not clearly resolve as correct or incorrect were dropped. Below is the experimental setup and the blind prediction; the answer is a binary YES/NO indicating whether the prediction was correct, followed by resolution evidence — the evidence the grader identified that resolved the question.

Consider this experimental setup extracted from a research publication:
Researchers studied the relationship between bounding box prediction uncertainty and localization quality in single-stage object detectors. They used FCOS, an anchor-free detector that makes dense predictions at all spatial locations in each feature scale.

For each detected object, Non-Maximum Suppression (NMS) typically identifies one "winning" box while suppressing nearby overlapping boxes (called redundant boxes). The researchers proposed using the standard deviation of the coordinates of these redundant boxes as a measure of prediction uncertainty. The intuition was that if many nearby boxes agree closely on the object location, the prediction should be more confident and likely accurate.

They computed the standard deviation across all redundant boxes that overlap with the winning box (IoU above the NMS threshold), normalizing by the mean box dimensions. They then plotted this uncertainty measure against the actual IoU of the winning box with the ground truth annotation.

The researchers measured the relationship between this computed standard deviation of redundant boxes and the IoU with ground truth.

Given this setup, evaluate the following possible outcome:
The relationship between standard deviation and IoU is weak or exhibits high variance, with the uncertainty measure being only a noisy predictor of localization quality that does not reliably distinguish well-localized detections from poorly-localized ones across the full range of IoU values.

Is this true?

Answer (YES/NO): NO